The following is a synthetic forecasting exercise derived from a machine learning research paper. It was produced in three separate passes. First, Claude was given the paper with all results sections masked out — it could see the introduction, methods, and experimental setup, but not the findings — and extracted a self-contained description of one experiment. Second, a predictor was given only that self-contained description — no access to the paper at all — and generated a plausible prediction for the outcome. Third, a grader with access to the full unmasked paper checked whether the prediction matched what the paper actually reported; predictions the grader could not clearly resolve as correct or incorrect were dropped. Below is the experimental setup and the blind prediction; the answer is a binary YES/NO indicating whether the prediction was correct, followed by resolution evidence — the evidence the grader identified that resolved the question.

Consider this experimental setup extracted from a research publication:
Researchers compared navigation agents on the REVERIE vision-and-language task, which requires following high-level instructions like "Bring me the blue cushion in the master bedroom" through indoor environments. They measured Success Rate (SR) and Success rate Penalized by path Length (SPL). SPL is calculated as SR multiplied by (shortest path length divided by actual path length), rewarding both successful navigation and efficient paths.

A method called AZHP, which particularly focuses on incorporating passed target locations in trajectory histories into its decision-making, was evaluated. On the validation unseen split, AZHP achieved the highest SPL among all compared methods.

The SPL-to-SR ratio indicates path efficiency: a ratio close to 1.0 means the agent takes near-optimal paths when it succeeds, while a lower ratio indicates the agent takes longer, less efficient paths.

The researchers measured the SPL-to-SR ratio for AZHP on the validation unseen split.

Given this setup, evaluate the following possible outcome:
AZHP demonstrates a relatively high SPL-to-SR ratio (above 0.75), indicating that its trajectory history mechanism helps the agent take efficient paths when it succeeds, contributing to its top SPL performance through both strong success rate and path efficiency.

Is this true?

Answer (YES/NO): YES